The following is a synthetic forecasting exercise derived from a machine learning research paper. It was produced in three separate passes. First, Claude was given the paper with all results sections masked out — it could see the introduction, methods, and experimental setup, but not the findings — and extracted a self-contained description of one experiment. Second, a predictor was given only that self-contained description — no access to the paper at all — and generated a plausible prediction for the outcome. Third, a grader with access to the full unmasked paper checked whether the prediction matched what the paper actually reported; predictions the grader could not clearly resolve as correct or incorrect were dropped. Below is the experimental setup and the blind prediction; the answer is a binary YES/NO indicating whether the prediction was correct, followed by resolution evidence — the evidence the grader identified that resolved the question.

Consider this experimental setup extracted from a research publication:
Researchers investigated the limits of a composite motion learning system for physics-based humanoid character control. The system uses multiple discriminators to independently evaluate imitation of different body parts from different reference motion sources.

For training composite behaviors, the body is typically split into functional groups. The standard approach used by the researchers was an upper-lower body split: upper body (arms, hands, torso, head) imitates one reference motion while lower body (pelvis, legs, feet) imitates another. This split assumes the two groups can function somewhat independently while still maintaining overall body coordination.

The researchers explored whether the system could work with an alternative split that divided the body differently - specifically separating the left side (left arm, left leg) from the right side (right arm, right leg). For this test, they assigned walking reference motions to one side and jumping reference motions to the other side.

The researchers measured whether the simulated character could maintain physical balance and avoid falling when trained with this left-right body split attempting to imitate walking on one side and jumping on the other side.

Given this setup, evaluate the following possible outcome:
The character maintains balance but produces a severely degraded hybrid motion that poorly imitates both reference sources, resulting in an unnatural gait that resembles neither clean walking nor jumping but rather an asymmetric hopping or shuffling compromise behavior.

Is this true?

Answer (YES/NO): YES